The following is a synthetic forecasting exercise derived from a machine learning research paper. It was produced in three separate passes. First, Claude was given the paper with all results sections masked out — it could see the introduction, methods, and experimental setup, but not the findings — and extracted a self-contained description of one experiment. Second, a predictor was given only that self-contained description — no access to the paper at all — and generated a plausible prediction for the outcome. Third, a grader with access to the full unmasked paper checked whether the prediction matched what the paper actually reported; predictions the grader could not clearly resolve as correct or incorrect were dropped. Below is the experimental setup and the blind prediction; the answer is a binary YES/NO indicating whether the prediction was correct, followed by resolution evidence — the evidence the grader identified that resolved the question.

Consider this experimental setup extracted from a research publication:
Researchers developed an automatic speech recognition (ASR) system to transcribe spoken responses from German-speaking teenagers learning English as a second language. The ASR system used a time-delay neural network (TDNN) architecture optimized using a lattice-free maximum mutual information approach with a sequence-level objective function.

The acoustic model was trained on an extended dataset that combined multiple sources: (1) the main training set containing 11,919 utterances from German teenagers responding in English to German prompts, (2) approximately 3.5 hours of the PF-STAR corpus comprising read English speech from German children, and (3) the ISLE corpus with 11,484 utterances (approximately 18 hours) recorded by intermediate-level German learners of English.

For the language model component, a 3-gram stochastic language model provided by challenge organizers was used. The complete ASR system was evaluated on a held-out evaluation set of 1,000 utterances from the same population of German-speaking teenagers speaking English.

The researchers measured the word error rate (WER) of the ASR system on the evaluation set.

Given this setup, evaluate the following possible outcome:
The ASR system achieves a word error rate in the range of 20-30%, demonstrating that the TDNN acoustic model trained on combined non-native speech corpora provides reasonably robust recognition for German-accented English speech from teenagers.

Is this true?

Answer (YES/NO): NO